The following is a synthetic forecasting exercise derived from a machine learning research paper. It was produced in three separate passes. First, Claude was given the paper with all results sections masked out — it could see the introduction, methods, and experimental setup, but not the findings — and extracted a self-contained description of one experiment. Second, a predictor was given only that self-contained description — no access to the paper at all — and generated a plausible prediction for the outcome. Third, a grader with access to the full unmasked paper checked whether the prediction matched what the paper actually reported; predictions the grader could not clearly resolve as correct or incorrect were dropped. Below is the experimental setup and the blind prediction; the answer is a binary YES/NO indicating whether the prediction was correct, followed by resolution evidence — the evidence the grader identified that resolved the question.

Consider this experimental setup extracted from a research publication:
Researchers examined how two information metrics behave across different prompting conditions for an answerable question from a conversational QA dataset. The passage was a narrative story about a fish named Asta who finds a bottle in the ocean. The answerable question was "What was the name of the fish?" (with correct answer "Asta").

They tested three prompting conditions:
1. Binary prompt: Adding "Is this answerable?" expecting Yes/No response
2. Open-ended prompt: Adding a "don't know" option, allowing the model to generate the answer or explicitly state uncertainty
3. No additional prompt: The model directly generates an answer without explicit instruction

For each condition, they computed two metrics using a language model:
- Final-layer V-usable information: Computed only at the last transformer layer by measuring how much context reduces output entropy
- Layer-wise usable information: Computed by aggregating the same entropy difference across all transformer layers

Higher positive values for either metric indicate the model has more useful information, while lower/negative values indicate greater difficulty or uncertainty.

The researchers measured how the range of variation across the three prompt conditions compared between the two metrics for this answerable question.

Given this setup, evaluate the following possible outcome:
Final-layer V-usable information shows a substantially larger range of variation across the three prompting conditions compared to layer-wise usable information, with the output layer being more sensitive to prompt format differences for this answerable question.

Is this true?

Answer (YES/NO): NO